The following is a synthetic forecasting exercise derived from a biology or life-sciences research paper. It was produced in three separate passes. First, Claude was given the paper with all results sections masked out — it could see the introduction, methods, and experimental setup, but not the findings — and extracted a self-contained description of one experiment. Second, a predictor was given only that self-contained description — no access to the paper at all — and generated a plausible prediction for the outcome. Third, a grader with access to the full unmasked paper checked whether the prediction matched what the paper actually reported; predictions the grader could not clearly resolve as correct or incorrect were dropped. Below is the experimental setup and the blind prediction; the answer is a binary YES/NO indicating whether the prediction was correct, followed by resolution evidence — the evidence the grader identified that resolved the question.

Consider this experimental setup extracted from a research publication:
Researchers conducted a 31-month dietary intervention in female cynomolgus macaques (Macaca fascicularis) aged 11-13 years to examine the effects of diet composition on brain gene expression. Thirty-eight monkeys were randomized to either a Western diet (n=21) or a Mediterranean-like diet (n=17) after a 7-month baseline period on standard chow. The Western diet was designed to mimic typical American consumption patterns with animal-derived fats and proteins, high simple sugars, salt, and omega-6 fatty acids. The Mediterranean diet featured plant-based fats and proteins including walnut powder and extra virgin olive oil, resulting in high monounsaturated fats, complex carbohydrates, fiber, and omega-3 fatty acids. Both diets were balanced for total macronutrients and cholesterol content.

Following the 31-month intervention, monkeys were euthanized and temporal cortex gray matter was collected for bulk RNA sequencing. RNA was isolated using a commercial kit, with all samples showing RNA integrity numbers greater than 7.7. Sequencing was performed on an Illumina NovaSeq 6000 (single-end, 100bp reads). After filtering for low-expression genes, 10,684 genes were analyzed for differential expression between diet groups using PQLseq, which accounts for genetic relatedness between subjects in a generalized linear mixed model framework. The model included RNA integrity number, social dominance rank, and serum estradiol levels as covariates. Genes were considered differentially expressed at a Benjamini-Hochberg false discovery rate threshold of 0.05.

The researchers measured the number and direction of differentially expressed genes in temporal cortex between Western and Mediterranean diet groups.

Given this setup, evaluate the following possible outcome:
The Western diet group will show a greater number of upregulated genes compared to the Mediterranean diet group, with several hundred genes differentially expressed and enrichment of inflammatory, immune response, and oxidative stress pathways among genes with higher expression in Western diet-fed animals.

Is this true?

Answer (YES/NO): NO